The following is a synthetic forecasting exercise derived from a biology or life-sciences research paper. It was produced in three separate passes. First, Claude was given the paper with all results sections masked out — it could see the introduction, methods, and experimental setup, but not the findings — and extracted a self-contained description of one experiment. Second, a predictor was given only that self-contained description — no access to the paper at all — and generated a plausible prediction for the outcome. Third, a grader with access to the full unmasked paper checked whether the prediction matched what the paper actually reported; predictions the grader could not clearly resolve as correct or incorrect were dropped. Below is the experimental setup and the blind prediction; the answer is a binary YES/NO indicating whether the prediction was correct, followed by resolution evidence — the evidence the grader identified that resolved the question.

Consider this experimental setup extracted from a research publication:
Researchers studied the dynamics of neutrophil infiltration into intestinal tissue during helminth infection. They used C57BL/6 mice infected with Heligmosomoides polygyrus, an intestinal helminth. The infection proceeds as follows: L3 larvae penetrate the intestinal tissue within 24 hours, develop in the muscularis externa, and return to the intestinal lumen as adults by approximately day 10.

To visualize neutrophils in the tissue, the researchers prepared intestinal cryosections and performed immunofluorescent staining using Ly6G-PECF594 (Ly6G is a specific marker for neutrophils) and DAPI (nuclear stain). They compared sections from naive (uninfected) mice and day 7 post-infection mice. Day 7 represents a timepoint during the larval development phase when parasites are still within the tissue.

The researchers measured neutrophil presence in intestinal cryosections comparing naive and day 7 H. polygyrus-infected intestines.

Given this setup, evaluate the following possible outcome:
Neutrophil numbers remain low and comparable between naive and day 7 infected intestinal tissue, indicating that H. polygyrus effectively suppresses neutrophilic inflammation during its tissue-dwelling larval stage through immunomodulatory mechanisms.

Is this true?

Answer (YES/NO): NO